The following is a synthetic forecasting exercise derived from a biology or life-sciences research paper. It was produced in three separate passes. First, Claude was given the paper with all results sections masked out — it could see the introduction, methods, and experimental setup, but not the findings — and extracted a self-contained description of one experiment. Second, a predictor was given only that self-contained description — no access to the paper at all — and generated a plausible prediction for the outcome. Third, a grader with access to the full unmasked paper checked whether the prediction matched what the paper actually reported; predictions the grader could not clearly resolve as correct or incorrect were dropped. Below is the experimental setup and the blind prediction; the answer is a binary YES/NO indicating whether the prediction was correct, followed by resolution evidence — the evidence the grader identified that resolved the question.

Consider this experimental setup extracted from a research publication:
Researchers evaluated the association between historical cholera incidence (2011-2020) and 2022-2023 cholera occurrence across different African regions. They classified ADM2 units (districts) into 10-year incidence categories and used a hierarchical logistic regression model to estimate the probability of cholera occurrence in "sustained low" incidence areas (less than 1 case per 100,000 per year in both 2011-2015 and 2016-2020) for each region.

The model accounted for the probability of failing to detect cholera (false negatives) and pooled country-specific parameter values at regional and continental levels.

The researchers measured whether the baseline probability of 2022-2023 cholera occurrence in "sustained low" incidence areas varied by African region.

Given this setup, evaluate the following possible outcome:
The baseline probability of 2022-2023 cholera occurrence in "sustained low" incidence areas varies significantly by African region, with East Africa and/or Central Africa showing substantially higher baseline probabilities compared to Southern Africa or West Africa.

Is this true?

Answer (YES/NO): NO